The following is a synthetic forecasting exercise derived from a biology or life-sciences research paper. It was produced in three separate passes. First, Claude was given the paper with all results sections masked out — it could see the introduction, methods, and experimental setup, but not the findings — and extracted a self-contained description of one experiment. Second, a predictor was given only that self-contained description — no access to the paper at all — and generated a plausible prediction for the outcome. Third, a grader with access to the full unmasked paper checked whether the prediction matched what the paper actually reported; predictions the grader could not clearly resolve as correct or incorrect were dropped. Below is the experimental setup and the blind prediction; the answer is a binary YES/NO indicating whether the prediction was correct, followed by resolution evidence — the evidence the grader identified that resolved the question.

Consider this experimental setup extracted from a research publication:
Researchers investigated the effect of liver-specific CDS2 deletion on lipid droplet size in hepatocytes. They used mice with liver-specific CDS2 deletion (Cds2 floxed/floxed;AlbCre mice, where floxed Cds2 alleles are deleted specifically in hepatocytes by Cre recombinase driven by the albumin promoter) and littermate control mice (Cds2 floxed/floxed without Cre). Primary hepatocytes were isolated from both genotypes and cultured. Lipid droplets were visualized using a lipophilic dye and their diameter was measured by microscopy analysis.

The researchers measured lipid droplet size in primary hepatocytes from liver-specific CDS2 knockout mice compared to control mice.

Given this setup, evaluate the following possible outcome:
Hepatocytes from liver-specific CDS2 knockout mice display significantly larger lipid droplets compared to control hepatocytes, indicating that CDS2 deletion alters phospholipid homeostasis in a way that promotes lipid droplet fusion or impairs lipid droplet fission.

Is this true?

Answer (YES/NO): YES